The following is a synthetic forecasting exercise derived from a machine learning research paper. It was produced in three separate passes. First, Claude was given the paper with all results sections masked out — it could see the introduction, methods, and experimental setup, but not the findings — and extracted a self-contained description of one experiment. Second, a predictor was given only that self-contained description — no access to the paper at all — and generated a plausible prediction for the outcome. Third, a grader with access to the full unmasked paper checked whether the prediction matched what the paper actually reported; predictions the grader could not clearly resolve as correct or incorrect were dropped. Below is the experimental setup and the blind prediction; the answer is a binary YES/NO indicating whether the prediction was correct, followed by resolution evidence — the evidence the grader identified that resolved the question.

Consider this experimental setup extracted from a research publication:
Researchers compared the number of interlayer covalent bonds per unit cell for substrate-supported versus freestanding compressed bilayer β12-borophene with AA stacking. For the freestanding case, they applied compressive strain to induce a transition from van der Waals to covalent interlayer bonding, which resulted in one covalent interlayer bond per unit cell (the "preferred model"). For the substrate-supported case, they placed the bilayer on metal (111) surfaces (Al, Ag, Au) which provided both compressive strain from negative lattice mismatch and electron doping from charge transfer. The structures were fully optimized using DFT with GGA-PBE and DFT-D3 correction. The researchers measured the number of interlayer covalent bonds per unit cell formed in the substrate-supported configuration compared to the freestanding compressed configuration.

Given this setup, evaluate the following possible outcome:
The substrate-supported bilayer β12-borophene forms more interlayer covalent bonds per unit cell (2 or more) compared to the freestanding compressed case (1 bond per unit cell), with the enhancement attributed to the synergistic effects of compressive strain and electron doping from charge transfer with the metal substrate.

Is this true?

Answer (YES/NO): YES